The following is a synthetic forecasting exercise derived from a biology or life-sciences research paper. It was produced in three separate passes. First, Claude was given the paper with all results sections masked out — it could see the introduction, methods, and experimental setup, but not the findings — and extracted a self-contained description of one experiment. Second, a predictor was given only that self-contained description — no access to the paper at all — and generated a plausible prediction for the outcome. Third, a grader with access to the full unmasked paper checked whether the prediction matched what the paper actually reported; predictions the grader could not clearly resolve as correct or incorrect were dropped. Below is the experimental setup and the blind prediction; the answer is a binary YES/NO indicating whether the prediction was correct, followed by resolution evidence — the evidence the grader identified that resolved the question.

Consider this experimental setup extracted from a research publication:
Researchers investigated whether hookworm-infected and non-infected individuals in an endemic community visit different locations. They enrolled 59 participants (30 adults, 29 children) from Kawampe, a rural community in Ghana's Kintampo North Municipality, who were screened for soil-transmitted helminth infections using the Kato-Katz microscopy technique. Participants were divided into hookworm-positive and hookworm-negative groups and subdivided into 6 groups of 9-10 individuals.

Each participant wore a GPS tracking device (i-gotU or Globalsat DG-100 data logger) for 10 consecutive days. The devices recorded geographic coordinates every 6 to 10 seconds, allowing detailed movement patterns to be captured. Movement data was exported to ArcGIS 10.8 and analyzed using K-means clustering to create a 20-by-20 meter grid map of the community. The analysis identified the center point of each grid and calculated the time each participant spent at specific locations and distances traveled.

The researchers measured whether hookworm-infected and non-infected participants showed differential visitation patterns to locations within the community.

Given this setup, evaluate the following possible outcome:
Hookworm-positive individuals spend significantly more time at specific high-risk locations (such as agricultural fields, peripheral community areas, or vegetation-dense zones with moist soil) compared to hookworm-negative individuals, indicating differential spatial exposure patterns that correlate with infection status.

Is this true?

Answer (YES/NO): NO